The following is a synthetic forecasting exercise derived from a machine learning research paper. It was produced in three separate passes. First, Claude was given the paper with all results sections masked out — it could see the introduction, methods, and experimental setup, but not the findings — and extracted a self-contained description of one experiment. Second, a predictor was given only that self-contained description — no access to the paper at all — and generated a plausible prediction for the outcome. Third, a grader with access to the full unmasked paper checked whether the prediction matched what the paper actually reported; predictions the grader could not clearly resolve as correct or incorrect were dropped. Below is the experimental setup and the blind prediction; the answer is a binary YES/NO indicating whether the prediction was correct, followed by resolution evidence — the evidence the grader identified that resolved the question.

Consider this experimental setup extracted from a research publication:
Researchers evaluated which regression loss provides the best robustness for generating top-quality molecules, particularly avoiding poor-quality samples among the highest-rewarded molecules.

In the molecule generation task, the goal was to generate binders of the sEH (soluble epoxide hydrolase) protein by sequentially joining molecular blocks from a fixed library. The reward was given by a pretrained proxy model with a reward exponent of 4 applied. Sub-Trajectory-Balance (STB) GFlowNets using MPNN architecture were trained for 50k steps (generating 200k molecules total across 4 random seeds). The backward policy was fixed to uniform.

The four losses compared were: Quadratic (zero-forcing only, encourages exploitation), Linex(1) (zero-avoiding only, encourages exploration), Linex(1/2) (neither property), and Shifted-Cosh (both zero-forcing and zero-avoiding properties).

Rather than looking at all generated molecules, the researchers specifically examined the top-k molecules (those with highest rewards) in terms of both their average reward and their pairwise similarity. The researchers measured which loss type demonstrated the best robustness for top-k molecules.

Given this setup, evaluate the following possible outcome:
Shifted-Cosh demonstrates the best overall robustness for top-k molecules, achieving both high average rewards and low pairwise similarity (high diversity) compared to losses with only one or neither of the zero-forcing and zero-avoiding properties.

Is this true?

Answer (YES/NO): NO